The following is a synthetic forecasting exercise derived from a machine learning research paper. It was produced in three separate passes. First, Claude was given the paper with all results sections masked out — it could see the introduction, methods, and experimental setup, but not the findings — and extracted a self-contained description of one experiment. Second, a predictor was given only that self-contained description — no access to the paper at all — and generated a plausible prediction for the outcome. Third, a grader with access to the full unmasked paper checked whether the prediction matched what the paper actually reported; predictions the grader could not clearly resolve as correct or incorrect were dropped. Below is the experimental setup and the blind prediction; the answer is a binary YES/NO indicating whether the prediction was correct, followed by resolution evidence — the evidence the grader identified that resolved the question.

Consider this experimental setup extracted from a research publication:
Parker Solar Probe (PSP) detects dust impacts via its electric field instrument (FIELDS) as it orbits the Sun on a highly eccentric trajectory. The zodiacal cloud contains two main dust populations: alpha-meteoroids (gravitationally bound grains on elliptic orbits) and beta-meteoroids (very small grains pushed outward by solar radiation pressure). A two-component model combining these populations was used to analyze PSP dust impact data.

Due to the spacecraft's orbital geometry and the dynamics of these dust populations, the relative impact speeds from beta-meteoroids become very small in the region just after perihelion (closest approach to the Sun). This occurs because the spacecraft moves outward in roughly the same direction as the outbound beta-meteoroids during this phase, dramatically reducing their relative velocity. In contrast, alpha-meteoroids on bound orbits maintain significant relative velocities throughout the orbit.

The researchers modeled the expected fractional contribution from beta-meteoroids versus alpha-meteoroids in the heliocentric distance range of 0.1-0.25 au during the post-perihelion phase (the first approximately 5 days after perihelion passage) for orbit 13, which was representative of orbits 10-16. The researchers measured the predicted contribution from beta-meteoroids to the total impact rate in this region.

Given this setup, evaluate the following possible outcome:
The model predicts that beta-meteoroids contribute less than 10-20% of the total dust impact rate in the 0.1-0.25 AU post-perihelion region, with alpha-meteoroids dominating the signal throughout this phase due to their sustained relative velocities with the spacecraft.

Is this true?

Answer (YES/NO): YES